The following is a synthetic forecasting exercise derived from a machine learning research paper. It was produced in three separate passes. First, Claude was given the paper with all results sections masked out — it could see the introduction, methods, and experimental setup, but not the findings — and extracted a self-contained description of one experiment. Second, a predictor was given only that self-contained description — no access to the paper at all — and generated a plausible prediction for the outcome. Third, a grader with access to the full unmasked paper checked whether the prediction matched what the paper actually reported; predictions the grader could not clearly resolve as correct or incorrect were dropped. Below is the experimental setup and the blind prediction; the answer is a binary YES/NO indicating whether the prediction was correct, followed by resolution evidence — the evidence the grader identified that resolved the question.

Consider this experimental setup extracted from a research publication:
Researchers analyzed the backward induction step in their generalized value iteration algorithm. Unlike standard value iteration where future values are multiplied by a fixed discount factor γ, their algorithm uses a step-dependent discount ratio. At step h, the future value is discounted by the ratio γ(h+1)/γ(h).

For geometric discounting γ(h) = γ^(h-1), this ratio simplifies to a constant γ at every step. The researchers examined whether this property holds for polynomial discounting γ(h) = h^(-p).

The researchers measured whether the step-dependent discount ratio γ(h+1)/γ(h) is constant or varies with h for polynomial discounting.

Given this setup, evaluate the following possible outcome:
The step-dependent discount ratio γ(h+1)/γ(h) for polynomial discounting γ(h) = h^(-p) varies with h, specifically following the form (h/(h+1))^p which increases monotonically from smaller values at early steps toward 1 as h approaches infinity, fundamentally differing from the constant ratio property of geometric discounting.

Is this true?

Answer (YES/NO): YES